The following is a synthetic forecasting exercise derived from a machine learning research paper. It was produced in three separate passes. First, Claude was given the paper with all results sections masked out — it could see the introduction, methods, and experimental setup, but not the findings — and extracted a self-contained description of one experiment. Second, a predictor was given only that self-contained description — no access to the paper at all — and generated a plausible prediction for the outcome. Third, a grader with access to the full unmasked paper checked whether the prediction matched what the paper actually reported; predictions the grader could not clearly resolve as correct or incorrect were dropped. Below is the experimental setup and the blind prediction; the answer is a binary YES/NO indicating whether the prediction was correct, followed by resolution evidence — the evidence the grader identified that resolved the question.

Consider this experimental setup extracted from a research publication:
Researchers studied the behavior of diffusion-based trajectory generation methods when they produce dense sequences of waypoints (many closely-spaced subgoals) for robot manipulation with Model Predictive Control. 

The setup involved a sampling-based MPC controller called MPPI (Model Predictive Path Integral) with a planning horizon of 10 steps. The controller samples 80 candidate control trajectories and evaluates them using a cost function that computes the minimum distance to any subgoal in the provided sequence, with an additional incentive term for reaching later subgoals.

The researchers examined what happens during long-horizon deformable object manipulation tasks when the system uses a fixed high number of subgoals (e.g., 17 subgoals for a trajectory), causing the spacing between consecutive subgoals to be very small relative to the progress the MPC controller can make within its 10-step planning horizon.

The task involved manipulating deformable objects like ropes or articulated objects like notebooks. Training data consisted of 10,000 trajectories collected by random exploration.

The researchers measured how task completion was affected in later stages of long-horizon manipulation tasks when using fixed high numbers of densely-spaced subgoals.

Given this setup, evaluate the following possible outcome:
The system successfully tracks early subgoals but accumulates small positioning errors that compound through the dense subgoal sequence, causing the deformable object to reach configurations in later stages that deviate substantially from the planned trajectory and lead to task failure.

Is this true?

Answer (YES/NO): NO